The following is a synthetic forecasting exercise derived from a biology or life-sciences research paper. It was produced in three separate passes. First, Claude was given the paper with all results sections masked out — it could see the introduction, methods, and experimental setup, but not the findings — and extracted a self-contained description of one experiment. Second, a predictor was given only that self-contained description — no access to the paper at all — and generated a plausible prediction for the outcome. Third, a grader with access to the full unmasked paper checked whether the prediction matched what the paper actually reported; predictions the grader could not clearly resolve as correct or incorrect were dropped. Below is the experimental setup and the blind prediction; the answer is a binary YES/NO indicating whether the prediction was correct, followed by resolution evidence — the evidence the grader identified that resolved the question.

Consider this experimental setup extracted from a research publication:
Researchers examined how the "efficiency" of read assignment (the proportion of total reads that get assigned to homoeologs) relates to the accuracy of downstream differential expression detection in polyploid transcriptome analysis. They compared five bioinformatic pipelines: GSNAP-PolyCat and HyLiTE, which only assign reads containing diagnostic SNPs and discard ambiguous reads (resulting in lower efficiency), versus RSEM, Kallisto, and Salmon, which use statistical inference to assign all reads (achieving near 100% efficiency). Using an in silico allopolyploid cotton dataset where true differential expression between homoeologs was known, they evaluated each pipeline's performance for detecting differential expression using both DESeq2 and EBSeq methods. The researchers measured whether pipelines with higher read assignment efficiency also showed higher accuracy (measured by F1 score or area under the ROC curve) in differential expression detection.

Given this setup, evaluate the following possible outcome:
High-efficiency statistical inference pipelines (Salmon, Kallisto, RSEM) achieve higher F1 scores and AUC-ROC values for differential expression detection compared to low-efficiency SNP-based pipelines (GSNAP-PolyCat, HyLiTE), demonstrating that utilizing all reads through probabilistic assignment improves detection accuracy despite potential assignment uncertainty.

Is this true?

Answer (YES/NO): NO